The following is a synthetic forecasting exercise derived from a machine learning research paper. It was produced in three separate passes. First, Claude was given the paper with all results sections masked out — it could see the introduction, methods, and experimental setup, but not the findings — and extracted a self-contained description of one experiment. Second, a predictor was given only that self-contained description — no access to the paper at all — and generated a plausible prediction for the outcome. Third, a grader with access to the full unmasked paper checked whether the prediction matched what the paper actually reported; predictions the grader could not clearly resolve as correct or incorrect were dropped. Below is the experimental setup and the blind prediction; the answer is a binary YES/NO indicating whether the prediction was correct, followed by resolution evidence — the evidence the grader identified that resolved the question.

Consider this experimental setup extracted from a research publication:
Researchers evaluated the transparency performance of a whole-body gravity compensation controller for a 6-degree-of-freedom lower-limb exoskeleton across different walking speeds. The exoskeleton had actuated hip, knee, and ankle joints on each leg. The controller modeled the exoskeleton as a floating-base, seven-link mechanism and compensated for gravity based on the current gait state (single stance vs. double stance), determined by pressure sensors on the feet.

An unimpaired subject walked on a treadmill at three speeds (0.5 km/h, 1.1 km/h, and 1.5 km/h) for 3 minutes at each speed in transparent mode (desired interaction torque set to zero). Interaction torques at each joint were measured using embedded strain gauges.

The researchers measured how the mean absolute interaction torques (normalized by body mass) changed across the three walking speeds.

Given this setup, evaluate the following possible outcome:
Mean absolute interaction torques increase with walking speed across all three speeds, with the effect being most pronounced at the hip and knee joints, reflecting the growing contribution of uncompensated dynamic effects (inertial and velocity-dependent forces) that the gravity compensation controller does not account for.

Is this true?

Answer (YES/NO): NO